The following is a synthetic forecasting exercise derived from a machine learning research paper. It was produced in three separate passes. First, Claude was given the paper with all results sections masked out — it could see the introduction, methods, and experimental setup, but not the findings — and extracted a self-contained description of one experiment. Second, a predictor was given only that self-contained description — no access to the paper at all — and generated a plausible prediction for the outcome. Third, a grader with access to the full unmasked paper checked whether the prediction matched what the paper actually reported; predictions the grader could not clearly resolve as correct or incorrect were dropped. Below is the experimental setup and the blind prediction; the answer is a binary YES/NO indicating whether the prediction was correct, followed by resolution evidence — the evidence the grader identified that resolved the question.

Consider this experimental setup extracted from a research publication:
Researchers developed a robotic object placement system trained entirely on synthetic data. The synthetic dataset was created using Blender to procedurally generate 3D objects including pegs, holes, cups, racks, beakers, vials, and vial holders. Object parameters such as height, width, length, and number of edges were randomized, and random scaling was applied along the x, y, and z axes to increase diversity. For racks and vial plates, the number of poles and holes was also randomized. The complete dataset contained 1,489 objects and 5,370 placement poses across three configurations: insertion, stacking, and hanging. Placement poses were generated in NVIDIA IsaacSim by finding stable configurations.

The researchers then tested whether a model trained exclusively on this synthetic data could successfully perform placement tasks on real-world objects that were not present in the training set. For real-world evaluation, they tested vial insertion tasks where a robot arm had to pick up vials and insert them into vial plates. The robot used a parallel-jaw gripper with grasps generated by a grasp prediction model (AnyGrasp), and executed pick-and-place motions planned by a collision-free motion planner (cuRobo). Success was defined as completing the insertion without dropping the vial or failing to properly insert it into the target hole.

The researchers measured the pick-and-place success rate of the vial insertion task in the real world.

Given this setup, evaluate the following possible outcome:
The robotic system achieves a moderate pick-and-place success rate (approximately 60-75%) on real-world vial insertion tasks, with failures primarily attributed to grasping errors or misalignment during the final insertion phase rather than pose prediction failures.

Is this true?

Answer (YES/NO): NO